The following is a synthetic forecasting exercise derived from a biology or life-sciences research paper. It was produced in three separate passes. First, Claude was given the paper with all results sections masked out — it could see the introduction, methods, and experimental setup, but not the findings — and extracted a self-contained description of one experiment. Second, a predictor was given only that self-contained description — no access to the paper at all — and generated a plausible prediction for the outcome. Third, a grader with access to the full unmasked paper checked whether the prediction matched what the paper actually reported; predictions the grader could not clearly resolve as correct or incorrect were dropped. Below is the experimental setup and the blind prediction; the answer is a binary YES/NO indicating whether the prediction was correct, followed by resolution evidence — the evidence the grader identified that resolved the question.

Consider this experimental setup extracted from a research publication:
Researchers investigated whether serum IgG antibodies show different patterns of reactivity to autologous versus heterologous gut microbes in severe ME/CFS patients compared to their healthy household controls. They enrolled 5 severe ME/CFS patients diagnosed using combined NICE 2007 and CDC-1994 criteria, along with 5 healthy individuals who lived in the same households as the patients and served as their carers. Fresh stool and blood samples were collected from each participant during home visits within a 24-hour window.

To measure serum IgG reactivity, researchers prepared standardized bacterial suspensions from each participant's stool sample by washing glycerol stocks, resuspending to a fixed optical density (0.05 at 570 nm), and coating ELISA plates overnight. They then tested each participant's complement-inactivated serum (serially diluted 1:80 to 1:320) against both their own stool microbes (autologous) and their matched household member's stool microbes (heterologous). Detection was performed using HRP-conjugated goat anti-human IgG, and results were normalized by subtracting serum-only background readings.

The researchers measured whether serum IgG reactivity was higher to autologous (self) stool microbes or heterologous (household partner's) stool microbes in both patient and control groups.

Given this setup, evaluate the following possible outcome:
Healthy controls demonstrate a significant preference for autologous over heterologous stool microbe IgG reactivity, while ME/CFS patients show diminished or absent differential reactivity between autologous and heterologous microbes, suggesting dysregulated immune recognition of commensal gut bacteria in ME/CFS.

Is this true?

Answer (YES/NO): NO